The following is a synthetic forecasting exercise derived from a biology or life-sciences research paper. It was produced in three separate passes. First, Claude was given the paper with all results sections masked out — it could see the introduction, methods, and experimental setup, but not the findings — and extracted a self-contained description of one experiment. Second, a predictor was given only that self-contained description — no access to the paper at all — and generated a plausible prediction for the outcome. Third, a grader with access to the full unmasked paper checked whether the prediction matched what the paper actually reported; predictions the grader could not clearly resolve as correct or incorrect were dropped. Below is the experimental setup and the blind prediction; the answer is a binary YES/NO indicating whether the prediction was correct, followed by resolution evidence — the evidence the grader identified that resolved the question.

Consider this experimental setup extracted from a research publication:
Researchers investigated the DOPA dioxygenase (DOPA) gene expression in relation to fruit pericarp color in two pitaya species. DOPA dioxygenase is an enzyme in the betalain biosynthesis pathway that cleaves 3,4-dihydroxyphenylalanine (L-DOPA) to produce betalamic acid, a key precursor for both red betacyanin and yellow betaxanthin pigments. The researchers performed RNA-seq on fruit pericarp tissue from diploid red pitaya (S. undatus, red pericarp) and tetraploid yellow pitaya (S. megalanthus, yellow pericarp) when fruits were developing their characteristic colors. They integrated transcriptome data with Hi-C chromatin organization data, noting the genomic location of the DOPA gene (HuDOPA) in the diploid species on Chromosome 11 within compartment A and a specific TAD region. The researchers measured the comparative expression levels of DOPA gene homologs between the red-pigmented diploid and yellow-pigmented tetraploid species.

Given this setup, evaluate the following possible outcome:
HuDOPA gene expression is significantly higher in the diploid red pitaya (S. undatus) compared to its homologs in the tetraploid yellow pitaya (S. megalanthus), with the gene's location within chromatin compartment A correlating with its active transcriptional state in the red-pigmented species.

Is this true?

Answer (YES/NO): NO